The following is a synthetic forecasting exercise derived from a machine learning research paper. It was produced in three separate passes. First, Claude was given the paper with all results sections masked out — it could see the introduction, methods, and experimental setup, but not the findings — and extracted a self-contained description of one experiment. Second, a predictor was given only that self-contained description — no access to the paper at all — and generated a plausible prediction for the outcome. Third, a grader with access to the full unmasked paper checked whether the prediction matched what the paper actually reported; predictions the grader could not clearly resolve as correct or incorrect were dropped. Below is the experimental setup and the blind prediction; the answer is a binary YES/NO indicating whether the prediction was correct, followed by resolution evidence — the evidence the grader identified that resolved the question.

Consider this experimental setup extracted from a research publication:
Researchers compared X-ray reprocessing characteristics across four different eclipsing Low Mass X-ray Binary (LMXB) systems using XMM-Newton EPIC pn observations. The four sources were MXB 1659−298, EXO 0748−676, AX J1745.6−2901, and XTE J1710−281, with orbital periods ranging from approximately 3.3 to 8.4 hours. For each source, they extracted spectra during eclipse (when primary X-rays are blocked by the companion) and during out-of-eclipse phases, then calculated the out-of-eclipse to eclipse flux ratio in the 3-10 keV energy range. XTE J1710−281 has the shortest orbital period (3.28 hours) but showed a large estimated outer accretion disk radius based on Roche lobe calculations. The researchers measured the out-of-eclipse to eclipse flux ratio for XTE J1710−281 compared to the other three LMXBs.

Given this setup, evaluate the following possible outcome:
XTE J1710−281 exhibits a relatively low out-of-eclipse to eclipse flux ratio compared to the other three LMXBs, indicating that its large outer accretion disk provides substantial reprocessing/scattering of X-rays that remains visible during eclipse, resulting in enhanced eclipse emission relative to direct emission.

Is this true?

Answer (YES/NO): NO